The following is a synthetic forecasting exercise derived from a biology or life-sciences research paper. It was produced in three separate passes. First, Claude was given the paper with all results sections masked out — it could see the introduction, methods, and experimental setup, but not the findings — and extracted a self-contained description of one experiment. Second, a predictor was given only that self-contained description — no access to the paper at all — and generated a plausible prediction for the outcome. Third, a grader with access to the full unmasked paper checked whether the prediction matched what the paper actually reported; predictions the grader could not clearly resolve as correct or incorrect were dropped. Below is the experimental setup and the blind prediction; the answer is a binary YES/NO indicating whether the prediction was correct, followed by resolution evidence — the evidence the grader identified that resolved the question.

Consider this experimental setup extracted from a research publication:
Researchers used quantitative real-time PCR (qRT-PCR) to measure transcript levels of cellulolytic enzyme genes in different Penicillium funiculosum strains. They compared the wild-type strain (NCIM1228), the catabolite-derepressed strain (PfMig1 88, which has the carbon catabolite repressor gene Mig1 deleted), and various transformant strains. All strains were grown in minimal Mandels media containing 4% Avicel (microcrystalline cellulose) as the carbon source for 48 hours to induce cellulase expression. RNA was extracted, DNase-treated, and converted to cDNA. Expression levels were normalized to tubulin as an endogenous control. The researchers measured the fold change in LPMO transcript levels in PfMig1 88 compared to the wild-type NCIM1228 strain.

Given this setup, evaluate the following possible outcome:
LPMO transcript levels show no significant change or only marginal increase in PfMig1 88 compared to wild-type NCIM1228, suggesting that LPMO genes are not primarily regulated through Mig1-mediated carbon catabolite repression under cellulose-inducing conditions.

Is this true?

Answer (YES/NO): NO